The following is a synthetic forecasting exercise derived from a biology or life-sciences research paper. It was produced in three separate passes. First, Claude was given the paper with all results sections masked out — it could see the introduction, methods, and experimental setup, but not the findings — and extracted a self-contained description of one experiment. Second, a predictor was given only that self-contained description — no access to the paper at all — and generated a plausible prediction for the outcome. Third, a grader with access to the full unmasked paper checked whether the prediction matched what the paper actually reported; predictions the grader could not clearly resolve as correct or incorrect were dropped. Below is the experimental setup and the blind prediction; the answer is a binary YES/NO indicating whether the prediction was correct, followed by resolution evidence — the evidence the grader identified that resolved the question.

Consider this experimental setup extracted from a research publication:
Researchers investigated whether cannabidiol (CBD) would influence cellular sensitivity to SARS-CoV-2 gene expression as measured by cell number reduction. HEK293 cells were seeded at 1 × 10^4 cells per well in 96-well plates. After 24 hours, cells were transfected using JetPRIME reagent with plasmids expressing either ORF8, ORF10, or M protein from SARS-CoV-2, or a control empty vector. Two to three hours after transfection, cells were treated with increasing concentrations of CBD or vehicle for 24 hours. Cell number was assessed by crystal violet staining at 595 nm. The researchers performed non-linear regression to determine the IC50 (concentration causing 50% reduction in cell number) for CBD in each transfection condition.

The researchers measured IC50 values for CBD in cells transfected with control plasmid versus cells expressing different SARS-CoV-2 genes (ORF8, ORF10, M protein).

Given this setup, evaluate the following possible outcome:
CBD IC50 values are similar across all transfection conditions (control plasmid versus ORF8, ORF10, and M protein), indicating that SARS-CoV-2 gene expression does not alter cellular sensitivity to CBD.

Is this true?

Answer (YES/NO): NO